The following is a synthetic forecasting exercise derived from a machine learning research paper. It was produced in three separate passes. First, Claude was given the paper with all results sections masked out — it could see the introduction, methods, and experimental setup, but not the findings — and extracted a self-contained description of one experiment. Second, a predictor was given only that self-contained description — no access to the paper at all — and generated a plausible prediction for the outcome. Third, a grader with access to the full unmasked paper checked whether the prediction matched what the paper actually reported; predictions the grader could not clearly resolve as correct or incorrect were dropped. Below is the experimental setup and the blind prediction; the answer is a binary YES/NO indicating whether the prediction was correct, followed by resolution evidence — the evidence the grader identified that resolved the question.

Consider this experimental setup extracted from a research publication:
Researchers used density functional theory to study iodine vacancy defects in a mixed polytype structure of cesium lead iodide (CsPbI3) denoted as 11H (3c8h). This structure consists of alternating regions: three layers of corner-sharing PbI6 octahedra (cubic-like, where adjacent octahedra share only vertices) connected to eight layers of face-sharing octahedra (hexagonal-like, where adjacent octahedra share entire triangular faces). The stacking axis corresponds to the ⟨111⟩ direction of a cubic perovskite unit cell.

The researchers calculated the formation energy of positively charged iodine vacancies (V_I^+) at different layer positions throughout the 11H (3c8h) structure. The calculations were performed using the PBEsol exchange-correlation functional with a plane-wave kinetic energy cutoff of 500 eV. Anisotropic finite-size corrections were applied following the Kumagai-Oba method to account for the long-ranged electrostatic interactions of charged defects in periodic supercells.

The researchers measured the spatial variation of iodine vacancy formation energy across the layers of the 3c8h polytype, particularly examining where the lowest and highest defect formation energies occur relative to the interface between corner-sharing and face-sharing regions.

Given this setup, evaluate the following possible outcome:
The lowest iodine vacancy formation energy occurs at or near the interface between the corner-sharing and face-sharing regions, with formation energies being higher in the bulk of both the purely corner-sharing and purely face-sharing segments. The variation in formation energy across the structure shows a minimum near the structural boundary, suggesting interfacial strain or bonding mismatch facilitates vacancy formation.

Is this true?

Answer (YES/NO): NO